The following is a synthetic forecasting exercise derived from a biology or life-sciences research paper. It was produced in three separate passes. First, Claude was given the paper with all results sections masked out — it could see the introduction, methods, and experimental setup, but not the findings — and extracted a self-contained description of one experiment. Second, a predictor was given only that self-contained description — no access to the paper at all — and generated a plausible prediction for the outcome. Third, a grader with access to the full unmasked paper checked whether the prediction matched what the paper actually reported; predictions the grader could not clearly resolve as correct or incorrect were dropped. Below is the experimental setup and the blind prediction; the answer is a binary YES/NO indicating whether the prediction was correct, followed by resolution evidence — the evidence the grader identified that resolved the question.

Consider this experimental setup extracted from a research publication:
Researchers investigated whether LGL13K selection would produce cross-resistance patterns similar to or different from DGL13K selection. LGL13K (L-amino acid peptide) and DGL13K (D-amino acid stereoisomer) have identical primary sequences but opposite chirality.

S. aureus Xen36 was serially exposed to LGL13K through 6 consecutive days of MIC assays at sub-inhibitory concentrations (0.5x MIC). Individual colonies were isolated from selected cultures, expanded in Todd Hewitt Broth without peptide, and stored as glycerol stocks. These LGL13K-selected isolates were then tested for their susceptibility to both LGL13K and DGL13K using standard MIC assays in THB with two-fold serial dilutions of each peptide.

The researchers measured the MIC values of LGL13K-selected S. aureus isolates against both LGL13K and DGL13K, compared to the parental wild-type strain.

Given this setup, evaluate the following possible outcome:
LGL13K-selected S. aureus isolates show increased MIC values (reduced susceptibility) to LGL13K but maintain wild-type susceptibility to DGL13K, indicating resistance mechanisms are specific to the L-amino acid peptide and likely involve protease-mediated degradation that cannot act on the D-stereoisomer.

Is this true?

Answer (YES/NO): NO